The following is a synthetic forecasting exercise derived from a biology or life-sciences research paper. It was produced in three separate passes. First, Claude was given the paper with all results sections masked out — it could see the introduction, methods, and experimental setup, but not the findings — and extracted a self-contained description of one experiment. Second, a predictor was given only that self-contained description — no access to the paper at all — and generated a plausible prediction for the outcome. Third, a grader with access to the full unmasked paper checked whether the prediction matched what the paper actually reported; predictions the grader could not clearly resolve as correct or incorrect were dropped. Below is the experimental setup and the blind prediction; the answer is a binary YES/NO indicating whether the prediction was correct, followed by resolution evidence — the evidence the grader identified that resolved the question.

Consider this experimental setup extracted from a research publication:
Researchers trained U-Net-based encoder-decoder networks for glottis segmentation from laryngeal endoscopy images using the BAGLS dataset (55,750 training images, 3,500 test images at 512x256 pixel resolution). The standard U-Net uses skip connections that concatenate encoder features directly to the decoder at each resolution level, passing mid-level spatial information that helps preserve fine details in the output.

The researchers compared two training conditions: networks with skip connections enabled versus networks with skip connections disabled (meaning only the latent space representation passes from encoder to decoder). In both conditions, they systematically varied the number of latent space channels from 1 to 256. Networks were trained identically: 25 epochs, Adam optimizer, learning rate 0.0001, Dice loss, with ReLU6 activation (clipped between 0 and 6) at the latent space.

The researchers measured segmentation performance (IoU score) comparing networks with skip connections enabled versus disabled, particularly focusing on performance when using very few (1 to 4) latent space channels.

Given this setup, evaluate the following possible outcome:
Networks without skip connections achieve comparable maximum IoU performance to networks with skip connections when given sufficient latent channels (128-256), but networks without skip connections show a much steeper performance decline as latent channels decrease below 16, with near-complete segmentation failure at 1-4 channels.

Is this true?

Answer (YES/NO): NO